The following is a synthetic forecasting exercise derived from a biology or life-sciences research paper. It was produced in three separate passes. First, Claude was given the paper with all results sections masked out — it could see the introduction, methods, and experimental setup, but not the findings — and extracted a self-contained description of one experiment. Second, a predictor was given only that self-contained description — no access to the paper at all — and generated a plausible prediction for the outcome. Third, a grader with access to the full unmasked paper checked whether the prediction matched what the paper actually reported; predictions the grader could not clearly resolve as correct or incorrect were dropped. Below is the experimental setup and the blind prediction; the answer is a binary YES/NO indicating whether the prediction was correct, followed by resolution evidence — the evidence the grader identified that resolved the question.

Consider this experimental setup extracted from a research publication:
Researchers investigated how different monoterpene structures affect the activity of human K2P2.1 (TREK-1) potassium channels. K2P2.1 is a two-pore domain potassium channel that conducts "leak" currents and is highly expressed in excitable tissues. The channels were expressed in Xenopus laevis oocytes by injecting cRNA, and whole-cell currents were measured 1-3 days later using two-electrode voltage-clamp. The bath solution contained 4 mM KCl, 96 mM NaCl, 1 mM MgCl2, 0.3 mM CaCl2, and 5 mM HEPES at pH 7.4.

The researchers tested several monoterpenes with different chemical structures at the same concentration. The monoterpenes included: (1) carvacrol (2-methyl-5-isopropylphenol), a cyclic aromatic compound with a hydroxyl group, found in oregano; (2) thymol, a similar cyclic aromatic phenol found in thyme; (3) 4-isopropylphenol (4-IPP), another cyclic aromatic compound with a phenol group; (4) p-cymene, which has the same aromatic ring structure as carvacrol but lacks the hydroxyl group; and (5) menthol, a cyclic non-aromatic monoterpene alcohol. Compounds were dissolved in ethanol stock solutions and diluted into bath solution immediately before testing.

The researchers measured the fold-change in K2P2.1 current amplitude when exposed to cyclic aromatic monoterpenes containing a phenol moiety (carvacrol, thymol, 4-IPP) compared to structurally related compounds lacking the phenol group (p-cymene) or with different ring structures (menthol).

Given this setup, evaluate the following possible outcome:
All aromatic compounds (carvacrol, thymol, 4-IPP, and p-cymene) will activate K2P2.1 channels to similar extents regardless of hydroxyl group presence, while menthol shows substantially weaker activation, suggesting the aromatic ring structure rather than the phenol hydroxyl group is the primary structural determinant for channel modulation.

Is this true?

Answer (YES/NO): NO